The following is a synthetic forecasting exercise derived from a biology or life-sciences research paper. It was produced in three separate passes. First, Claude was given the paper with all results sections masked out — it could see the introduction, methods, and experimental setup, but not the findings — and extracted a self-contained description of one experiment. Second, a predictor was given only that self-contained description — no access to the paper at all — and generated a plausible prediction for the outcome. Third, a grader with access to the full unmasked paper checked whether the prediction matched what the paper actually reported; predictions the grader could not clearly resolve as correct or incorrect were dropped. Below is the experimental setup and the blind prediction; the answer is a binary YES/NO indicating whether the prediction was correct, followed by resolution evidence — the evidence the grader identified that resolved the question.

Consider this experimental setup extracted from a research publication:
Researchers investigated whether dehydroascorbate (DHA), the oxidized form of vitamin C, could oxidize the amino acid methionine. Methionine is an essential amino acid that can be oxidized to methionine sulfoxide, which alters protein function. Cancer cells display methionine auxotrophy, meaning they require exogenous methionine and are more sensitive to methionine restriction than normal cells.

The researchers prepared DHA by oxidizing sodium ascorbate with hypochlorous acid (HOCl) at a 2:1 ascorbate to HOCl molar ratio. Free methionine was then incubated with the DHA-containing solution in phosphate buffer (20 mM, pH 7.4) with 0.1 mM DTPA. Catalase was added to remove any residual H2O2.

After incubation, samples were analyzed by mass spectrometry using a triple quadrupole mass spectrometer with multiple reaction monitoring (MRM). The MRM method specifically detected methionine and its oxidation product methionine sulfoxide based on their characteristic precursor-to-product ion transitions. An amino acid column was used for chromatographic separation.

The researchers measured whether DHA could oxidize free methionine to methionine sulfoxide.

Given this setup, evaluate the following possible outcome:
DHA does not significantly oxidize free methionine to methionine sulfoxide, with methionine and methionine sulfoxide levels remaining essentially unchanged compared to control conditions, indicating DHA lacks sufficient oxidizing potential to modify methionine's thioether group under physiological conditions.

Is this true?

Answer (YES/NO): NO